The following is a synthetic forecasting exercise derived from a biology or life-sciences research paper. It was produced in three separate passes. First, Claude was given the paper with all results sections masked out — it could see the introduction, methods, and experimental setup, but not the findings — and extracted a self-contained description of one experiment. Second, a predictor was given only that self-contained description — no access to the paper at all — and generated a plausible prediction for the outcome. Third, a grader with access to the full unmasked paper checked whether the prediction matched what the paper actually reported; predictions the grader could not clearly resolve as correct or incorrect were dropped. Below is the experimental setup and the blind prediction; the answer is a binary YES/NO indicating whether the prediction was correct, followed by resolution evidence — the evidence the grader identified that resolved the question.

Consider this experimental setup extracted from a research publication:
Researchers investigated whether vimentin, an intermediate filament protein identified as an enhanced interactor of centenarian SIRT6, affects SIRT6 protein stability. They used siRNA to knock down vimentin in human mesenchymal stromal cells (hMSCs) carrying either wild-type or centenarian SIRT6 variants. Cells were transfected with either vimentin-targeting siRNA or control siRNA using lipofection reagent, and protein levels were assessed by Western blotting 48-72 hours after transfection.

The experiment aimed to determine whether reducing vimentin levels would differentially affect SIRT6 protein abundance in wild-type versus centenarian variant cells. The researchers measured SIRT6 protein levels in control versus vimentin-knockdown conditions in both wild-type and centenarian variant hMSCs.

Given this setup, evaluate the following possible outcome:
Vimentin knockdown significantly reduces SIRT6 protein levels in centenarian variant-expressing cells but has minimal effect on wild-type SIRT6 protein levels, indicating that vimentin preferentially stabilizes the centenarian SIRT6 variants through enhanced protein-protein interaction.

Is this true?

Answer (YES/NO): NO